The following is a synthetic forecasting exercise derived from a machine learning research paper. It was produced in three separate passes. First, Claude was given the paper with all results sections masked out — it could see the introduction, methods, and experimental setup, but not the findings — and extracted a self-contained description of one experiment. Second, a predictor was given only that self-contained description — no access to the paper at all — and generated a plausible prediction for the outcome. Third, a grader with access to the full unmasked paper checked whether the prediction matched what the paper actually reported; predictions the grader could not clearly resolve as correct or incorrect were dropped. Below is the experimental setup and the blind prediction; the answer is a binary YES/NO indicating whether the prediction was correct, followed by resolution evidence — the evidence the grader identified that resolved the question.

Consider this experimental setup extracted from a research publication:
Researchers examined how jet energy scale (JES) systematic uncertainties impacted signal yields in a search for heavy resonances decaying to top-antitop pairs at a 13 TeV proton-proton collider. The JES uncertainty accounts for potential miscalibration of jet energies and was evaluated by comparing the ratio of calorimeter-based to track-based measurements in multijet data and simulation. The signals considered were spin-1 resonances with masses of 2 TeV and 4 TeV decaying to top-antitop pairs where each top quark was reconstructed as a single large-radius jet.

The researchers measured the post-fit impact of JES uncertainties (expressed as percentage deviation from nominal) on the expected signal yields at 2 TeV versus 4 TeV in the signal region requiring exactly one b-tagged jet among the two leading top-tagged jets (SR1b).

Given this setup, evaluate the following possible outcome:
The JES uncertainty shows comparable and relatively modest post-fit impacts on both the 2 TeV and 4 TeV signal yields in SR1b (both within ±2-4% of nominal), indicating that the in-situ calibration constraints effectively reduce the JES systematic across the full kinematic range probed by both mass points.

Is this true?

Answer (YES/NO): NO